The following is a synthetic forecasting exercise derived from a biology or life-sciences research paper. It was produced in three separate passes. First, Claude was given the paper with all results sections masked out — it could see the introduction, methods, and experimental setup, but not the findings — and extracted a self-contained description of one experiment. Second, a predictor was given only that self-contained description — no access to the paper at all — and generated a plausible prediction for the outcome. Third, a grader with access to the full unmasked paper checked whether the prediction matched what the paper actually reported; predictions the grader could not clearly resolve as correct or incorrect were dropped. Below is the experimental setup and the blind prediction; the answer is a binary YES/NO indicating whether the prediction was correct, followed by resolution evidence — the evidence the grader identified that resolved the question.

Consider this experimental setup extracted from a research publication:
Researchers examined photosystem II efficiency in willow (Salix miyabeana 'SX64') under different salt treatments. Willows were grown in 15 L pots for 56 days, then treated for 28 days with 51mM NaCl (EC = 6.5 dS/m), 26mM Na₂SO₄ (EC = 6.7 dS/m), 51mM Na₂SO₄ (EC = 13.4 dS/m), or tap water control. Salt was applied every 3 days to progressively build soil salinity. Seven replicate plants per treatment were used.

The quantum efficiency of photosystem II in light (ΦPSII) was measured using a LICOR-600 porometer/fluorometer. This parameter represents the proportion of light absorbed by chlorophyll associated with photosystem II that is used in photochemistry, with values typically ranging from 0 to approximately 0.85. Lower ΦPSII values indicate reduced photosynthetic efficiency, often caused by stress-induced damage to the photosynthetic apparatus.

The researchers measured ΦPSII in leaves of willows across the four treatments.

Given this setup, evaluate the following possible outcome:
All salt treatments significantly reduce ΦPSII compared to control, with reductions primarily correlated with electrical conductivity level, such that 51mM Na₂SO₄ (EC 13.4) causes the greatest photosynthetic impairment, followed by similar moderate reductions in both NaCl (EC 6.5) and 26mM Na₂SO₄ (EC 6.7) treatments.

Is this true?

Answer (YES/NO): NO